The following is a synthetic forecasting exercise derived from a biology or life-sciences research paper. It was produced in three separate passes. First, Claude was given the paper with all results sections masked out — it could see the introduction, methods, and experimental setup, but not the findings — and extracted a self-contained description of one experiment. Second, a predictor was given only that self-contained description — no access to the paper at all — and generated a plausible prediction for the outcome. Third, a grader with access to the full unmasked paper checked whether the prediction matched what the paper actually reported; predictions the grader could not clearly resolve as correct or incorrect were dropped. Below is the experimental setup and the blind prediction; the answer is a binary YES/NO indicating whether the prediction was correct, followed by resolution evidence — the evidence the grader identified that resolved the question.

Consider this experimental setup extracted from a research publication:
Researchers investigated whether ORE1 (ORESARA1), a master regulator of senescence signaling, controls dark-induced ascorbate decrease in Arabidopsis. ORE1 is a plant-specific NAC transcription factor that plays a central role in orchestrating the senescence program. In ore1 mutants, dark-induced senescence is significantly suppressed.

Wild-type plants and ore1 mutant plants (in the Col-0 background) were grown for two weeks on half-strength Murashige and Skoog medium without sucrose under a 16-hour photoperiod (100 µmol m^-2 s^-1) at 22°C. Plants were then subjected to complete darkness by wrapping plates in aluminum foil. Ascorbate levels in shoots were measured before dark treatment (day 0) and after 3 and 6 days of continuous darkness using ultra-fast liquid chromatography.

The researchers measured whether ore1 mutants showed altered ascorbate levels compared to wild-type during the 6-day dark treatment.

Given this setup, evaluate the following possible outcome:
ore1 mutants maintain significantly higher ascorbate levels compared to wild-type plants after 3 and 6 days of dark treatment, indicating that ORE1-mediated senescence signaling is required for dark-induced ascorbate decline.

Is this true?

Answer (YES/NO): NO